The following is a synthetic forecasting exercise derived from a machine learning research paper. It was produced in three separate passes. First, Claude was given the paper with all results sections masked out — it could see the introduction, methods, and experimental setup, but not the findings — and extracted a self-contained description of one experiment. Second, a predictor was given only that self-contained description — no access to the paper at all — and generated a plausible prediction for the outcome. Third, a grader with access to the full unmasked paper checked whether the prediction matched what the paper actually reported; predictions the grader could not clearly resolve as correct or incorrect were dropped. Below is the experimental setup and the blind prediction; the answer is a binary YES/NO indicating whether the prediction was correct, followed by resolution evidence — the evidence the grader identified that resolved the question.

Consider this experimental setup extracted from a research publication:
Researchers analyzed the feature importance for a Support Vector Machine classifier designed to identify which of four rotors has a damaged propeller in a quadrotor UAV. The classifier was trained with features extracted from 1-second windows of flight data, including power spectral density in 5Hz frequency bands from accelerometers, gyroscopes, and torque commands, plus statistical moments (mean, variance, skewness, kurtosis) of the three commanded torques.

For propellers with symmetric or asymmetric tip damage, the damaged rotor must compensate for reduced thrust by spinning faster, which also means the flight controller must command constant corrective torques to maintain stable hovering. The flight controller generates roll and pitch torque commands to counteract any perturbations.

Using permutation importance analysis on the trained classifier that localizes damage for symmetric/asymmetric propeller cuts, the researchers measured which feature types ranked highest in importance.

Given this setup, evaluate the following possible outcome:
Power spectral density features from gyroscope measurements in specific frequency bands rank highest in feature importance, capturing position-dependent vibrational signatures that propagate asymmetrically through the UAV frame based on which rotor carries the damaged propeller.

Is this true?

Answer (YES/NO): NO